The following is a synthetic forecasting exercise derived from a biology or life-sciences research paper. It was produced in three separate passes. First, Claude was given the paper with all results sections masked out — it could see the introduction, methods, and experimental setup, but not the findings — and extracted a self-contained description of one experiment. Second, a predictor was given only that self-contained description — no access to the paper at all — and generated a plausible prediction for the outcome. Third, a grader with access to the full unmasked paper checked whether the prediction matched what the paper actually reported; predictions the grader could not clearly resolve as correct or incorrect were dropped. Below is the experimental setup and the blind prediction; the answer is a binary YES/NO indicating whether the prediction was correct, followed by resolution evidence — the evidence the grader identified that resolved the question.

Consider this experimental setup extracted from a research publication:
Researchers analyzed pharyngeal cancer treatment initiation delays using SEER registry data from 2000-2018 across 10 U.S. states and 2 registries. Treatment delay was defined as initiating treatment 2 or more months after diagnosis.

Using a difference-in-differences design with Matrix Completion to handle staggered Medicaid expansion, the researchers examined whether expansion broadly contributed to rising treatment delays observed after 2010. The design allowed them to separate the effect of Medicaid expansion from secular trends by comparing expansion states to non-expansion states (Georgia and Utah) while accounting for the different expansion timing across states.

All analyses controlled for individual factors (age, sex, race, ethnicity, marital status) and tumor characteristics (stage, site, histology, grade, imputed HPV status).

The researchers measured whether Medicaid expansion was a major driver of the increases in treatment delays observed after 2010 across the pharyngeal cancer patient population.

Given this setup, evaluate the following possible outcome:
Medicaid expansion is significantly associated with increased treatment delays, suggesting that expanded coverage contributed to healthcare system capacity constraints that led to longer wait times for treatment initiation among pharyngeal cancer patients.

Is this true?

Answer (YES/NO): NO